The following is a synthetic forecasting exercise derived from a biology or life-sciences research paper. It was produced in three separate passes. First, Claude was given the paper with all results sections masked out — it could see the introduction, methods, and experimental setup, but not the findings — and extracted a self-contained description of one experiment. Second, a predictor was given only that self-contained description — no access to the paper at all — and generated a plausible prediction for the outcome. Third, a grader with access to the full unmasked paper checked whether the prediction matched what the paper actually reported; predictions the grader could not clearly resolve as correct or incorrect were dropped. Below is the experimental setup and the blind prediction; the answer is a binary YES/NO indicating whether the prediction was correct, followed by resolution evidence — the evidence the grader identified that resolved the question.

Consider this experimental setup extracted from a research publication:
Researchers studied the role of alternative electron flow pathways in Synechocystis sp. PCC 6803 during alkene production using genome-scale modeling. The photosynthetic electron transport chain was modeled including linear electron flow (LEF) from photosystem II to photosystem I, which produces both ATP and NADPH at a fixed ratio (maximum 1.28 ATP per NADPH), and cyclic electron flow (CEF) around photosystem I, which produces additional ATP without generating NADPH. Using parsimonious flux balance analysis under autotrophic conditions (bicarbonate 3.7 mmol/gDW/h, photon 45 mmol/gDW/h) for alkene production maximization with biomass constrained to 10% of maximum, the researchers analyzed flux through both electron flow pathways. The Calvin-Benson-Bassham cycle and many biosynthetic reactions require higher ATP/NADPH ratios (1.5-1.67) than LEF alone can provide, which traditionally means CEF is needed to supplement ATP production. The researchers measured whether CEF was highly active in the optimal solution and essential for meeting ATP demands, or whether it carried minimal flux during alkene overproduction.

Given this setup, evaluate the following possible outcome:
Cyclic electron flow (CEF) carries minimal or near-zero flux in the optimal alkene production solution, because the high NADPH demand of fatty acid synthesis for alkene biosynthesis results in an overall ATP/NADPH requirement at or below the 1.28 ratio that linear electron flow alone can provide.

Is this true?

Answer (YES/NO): NO